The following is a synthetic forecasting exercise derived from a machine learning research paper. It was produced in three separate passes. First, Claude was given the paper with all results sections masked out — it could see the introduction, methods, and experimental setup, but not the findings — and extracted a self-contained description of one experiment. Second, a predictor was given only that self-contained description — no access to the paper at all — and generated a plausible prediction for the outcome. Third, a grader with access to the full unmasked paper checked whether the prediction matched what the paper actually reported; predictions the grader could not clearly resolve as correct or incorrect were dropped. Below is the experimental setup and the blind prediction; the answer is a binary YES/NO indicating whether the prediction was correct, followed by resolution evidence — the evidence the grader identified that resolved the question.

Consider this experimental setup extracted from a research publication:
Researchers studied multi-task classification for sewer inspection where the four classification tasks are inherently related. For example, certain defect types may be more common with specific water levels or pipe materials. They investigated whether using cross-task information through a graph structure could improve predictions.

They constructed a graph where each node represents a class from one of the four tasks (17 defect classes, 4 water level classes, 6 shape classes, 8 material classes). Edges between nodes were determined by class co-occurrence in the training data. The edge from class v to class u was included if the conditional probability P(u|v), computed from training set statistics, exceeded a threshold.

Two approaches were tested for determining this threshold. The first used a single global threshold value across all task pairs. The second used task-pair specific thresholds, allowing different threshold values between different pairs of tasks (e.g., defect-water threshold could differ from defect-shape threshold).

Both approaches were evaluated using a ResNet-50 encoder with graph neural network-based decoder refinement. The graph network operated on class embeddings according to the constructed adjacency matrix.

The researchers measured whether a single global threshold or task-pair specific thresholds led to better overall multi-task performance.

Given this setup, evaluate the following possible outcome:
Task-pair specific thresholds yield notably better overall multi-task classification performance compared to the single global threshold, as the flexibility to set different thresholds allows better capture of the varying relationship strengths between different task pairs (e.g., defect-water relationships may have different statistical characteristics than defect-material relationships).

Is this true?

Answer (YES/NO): NO